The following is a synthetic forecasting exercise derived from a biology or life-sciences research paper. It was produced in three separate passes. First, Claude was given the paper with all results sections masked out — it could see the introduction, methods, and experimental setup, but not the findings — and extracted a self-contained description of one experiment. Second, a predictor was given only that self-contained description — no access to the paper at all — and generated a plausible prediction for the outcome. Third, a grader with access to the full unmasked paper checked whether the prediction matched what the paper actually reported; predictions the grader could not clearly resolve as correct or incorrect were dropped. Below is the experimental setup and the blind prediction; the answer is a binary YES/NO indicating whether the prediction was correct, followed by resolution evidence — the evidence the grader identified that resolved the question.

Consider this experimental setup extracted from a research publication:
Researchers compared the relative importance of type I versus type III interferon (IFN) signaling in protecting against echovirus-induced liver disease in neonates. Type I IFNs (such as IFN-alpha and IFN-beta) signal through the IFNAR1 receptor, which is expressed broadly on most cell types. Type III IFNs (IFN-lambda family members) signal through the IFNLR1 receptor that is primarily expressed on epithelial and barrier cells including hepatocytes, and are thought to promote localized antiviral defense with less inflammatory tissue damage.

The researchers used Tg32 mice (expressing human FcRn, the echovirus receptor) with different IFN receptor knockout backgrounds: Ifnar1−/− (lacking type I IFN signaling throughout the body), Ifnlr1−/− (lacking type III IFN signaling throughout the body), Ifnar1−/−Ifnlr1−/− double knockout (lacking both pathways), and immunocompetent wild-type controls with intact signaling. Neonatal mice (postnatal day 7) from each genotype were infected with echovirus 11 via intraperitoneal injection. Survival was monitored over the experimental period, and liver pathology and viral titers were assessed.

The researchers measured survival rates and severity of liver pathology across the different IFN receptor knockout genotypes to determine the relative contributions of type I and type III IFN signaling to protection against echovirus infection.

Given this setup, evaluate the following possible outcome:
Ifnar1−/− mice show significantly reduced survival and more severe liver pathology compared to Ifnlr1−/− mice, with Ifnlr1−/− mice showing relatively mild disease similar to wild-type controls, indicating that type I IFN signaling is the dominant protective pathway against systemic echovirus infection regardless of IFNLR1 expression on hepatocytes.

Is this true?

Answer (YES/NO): YES